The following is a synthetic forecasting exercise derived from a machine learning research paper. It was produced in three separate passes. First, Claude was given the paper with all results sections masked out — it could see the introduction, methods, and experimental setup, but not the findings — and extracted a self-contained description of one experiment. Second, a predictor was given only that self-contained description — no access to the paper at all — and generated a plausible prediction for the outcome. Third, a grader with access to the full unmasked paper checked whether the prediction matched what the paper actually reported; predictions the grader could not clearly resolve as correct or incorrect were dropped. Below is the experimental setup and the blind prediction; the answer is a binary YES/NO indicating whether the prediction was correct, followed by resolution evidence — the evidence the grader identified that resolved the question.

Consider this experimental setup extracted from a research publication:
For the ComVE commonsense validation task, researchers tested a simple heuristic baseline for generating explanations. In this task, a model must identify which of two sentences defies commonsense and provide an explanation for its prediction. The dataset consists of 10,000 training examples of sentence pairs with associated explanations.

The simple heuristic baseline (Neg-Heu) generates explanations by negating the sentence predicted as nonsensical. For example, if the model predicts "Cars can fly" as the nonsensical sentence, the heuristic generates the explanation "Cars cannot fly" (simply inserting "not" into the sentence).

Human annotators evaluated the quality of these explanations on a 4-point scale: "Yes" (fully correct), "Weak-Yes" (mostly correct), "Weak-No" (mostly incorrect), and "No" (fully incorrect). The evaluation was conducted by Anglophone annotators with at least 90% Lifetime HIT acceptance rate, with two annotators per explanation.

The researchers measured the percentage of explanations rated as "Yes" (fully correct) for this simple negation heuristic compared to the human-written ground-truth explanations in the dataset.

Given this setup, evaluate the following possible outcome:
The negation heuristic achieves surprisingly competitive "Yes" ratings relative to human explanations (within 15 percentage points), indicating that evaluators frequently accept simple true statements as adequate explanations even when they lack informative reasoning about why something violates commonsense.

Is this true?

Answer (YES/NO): NO